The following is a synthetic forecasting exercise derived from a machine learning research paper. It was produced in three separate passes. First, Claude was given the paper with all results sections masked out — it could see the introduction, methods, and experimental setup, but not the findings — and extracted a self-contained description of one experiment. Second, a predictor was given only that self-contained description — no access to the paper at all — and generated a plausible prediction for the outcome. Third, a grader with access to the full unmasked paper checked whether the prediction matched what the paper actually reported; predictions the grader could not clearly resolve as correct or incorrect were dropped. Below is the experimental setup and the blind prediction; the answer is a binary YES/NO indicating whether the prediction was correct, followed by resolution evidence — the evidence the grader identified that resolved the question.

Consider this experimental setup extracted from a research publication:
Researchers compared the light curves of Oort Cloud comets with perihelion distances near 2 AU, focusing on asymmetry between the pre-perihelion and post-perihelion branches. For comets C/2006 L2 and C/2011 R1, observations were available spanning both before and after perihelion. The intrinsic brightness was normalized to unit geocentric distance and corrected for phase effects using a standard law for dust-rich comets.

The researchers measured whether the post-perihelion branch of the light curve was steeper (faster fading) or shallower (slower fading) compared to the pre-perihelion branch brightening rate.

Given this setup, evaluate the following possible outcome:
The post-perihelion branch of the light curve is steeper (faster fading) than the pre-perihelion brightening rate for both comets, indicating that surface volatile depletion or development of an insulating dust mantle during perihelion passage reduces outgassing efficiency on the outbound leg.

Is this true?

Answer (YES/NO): YES